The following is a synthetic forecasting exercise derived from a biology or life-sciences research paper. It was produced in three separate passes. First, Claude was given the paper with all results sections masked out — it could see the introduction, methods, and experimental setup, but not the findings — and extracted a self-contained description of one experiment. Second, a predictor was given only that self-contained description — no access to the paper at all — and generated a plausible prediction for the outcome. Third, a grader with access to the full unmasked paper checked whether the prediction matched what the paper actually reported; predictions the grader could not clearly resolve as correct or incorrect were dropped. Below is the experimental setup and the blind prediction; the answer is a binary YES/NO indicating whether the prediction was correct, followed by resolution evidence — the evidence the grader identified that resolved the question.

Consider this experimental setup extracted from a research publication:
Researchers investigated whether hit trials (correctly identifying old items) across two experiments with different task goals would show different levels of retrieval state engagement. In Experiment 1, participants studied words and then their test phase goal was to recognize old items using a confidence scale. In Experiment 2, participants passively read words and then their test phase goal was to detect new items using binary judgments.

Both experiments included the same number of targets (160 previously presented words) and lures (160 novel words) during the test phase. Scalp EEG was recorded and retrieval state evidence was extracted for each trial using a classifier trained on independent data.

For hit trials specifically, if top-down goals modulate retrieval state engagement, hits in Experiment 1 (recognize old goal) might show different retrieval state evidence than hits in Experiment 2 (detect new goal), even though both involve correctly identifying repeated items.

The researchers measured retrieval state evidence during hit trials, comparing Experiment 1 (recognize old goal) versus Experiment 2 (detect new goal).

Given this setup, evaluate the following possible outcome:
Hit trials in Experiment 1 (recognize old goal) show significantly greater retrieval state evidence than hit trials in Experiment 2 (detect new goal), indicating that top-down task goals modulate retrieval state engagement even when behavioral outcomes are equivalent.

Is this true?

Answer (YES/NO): NO